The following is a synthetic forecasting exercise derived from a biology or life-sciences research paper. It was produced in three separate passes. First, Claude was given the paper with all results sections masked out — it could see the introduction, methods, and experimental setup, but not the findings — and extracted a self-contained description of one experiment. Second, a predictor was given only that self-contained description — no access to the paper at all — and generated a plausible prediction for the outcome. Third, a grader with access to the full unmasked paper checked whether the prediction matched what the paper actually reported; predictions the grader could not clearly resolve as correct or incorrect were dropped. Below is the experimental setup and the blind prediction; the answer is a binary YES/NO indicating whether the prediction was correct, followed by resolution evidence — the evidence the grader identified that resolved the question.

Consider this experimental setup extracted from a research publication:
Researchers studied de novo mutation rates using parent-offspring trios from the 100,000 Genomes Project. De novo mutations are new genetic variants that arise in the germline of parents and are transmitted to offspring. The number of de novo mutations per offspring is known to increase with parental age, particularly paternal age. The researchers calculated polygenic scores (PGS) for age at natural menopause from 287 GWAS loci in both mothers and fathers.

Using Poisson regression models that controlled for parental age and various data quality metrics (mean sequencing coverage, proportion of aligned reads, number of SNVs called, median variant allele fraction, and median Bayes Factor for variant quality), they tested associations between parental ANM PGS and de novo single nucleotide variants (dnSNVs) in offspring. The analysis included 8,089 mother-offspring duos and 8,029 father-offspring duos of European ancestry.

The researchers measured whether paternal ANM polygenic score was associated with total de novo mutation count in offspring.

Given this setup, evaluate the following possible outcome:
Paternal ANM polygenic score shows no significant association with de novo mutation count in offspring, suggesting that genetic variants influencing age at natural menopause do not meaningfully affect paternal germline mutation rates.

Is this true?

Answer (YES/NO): YES